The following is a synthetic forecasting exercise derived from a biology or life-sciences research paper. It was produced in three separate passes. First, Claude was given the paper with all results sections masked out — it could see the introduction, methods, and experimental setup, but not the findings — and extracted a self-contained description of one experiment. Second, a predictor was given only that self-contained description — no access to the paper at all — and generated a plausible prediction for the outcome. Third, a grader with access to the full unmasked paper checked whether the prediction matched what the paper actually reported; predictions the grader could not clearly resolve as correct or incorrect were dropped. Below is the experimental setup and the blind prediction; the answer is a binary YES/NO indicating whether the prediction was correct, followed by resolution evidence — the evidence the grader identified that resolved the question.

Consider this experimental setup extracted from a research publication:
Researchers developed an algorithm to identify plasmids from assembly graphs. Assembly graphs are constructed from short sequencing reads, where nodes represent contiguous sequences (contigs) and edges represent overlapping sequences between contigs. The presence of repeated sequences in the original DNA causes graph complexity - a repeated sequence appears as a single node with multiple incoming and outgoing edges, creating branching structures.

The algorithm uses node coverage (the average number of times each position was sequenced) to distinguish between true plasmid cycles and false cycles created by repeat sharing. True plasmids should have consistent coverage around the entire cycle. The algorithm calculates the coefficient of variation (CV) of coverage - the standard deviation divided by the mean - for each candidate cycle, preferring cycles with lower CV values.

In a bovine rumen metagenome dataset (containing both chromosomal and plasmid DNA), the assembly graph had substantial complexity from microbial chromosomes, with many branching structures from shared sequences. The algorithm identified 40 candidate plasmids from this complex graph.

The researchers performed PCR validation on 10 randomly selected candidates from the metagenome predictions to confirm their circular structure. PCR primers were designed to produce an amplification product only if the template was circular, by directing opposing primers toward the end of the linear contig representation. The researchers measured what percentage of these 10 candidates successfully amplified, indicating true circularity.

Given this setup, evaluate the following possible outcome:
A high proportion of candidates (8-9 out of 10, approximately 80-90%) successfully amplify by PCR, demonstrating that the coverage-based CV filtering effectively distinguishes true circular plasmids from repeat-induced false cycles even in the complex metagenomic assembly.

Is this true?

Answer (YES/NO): YES